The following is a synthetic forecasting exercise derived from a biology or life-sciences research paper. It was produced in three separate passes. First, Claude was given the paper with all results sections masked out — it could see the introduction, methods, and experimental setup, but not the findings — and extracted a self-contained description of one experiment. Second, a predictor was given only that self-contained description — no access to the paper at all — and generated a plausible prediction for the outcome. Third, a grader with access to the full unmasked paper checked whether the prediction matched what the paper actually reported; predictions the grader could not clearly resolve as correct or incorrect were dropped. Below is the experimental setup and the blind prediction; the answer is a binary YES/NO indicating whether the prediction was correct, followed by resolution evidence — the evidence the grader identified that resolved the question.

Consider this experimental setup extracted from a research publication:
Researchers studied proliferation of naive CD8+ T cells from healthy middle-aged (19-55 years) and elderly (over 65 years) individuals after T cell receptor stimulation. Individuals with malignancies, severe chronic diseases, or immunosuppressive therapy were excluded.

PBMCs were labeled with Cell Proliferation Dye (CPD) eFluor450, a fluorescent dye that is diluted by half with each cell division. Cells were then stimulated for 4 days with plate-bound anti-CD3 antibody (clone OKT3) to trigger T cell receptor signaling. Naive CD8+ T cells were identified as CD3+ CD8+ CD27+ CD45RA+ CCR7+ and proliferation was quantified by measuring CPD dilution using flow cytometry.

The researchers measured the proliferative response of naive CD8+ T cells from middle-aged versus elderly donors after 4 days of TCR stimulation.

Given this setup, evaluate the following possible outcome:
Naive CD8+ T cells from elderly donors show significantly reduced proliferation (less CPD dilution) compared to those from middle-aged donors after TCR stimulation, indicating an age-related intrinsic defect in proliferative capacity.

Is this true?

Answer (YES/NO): YES